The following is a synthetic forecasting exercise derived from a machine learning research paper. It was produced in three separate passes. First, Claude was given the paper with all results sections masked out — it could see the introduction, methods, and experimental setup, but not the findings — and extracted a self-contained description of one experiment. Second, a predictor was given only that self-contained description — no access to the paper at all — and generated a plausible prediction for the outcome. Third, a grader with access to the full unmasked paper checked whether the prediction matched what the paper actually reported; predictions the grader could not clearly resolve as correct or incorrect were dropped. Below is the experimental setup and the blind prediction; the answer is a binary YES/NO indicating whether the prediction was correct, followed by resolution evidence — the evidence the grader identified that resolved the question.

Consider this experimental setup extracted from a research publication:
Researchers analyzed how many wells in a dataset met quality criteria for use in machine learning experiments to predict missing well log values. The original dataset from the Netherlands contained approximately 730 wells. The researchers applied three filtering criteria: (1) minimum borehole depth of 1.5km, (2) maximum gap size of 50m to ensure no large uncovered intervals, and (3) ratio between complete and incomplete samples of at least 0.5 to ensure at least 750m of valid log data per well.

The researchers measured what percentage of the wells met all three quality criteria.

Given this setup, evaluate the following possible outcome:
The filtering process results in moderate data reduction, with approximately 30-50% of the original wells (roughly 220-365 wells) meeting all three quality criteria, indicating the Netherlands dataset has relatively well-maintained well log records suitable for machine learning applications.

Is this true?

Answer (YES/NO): NO